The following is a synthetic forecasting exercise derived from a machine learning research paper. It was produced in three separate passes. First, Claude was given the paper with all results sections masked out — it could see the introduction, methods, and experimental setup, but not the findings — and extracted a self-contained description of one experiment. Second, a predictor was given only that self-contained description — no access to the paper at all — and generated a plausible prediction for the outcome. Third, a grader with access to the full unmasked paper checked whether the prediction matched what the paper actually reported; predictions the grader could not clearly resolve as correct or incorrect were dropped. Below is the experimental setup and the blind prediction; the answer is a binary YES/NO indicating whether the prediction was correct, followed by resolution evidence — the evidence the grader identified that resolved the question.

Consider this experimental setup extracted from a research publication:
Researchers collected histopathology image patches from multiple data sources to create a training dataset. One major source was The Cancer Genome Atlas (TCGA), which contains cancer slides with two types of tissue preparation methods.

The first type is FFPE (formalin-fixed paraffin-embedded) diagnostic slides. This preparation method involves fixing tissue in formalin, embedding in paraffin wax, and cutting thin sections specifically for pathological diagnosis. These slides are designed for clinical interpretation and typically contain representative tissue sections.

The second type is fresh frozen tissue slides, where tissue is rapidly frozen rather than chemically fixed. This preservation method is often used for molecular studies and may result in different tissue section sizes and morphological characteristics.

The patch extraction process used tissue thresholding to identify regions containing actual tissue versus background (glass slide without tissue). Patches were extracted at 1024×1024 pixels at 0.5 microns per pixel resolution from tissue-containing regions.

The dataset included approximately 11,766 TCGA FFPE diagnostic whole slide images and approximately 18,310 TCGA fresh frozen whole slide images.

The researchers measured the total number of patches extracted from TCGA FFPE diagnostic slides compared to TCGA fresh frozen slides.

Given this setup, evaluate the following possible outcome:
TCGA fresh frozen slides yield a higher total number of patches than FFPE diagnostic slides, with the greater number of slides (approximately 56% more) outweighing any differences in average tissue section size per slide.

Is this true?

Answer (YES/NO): NO